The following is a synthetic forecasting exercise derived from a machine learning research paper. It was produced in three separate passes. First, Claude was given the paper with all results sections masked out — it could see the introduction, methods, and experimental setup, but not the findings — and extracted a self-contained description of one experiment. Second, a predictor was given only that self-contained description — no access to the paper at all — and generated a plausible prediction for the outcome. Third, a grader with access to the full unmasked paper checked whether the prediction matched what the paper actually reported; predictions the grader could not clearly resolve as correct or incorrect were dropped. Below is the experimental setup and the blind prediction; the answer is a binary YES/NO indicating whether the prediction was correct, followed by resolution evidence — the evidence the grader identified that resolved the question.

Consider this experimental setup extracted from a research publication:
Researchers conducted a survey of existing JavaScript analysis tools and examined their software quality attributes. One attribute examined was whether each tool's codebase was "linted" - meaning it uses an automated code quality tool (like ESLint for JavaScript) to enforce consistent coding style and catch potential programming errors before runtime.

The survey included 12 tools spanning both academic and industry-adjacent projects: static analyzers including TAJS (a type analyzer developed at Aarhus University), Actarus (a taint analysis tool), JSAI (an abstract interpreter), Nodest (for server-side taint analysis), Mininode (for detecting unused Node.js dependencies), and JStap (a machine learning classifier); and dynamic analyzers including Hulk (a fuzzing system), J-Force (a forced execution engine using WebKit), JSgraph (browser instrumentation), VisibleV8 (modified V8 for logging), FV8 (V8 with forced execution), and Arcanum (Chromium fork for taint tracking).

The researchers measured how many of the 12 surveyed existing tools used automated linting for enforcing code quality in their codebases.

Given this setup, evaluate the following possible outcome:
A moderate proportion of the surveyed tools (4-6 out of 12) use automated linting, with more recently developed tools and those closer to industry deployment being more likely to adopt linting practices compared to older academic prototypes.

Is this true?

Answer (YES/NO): NO